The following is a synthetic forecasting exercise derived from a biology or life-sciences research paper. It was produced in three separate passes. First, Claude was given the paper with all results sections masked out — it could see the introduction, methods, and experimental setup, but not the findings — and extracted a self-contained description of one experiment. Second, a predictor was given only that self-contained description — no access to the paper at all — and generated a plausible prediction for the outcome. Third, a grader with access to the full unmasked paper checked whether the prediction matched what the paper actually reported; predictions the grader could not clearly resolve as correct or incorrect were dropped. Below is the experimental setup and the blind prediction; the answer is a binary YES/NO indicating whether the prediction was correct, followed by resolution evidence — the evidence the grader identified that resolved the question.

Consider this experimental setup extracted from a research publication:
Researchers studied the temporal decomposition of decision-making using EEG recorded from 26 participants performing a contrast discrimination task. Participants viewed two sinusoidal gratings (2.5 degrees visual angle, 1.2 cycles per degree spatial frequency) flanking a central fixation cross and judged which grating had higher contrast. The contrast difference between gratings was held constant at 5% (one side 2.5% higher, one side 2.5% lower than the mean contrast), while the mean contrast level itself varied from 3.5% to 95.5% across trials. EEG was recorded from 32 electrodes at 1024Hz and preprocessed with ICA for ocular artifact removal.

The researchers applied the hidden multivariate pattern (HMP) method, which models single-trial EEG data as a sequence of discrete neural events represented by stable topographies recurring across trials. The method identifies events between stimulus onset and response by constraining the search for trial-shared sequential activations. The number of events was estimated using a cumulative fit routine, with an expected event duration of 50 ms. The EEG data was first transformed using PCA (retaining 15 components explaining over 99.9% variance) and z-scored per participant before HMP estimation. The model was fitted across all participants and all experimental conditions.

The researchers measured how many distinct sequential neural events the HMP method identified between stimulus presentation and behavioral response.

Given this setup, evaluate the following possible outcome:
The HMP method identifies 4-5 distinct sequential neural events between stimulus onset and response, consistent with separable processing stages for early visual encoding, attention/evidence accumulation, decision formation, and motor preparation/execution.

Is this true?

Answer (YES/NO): NO